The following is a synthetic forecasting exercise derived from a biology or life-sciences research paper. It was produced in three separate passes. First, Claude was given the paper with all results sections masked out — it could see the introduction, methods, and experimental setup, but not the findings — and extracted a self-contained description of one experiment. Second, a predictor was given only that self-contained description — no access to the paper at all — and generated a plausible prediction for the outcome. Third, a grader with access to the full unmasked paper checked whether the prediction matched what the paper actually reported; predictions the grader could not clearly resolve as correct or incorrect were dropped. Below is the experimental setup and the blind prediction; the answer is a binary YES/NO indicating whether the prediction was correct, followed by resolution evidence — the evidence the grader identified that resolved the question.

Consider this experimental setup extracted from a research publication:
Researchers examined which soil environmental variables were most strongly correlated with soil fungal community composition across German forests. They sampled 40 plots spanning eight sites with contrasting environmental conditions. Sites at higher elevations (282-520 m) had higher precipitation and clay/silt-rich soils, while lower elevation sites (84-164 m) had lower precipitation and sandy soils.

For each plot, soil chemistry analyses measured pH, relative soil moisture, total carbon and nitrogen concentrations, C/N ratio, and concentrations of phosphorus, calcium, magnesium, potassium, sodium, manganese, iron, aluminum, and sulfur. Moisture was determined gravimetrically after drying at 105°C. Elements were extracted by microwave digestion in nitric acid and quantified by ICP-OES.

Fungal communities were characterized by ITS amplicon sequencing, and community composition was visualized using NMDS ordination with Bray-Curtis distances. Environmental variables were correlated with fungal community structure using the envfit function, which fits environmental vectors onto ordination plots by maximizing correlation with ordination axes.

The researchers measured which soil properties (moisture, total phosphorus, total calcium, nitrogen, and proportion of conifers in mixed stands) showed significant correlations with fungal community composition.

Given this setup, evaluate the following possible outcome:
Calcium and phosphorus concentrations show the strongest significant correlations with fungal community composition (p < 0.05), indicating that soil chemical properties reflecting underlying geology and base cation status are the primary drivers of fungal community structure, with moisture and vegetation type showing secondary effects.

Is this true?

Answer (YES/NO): NO